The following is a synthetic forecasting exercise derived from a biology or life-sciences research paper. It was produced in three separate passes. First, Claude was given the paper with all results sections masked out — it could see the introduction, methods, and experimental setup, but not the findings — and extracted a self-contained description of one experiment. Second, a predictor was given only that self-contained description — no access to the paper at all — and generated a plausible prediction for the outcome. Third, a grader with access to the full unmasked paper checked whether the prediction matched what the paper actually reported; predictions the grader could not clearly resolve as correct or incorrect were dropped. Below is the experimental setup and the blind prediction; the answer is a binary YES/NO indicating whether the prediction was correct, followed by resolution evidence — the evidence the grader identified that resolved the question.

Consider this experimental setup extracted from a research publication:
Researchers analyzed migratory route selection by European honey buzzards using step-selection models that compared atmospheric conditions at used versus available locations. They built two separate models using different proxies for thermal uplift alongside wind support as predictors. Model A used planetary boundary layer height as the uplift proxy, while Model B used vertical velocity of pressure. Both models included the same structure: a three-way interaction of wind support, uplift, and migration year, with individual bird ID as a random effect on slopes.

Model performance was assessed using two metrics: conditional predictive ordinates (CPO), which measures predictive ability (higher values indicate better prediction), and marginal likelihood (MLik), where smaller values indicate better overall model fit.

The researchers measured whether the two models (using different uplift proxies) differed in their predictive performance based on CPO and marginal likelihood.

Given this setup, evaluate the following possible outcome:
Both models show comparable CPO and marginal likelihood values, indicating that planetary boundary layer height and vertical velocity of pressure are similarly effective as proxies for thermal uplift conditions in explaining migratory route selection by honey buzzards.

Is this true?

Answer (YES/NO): YES